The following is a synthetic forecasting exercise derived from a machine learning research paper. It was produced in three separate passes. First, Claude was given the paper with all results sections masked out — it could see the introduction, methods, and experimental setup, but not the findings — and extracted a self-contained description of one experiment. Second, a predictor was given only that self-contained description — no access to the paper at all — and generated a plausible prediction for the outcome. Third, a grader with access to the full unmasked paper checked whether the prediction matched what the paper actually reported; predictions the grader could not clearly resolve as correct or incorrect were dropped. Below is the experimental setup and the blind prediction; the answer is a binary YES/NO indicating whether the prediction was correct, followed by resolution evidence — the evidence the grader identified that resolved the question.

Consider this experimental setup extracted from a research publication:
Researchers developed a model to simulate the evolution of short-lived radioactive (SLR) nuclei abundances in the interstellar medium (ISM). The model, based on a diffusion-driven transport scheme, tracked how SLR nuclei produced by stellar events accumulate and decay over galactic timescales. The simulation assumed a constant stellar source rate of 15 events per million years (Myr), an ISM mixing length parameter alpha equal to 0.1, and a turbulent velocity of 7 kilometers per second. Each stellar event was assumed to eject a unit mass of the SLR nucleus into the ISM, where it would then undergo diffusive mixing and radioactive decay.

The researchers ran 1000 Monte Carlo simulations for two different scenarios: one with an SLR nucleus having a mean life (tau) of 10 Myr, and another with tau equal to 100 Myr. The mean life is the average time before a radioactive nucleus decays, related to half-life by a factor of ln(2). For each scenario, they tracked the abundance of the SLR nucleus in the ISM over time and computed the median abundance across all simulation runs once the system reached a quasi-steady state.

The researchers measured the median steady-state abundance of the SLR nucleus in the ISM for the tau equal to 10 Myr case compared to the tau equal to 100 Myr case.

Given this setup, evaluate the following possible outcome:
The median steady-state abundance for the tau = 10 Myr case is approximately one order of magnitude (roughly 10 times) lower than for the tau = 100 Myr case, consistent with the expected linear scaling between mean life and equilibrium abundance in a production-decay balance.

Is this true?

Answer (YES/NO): NO